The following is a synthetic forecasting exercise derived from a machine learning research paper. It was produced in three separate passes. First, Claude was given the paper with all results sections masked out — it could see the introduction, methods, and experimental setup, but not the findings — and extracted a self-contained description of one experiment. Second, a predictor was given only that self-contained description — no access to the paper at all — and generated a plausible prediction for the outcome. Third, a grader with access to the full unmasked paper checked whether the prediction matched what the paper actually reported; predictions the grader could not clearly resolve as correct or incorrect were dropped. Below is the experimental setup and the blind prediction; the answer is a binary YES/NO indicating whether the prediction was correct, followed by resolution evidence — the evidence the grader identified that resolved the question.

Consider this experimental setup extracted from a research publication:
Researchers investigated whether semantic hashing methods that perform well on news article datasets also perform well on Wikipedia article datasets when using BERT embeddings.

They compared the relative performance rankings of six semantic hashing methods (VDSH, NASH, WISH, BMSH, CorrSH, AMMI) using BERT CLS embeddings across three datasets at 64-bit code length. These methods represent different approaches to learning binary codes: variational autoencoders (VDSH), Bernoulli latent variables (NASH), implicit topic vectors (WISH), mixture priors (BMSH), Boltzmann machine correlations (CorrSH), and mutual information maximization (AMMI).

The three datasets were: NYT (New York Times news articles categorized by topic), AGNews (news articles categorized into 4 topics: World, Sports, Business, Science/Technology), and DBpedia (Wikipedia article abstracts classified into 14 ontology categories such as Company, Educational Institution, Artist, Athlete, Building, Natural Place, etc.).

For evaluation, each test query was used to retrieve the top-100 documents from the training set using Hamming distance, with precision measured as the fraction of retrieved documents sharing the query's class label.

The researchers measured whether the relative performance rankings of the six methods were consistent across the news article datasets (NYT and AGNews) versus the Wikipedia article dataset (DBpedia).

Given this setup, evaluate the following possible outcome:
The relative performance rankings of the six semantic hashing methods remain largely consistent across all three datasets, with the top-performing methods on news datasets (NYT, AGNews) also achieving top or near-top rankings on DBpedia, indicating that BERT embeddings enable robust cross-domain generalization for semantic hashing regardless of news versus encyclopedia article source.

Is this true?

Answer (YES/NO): YES